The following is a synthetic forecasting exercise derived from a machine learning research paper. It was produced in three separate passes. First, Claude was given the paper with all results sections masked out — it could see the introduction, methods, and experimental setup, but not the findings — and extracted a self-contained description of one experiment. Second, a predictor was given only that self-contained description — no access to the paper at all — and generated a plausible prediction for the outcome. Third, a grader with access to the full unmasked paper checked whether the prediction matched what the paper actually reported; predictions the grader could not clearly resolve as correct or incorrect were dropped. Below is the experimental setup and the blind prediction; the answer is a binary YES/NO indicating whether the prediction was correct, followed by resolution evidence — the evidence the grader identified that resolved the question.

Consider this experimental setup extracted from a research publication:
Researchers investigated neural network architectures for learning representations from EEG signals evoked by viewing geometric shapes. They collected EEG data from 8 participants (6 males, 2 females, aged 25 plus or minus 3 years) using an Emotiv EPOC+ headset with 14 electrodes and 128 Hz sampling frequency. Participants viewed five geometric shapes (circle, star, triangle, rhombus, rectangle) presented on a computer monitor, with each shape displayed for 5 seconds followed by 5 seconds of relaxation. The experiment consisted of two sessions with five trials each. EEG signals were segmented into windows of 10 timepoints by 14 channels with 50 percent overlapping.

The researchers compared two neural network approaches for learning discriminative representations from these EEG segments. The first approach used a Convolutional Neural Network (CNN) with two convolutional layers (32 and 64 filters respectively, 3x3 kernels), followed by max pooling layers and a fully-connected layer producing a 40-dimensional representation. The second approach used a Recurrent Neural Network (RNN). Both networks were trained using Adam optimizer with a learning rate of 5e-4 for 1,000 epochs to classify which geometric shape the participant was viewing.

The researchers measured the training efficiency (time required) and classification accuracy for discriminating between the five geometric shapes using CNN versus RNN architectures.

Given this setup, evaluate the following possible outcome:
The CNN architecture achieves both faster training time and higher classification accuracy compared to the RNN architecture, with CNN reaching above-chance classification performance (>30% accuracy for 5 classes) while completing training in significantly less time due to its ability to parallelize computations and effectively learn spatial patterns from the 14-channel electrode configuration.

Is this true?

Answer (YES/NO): NO